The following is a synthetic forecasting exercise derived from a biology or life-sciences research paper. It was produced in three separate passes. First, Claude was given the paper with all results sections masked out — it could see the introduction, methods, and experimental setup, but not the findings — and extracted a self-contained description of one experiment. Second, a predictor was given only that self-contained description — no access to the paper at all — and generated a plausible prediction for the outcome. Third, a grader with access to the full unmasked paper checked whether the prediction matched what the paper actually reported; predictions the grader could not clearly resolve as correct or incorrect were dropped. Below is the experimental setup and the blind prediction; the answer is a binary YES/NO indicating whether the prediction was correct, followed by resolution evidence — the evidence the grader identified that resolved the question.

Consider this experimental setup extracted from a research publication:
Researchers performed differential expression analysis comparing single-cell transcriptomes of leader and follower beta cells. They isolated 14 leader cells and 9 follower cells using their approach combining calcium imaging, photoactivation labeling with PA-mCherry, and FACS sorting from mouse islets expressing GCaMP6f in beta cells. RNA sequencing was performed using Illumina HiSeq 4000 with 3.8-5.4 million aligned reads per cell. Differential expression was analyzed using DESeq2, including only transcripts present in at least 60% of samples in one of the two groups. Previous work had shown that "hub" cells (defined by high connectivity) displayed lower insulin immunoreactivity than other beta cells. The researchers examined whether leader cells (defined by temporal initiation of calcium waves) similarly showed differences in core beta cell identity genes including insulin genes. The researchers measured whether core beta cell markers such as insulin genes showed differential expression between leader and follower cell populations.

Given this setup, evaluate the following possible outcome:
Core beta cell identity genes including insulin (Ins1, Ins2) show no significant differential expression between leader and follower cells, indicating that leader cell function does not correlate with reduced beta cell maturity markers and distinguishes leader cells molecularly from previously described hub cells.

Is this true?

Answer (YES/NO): YES